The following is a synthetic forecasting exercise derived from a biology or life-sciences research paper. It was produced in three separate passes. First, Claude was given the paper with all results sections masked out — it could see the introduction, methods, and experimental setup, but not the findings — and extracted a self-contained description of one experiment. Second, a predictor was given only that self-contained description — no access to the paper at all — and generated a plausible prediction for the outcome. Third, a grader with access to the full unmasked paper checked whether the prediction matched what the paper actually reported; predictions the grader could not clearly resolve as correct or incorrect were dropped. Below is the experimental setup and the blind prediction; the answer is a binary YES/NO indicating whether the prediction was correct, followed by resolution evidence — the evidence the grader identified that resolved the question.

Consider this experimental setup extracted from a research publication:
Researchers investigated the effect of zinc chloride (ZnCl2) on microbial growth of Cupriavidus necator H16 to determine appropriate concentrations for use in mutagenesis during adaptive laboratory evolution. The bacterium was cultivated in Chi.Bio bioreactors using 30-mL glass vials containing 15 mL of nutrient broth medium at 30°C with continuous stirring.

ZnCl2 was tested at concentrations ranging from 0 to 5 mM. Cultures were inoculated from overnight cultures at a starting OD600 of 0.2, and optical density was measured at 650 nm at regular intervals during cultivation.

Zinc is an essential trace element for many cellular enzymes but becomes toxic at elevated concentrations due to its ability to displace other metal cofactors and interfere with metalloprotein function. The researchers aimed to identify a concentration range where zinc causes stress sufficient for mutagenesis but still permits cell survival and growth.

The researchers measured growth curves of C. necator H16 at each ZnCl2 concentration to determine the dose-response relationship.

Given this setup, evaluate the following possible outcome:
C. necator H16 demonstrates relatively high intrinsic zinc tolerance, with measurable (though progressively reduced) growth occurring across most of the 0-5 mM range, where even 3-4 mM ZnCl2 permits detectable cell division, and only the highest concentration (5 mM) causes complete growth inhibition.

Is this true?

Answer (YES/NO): NO